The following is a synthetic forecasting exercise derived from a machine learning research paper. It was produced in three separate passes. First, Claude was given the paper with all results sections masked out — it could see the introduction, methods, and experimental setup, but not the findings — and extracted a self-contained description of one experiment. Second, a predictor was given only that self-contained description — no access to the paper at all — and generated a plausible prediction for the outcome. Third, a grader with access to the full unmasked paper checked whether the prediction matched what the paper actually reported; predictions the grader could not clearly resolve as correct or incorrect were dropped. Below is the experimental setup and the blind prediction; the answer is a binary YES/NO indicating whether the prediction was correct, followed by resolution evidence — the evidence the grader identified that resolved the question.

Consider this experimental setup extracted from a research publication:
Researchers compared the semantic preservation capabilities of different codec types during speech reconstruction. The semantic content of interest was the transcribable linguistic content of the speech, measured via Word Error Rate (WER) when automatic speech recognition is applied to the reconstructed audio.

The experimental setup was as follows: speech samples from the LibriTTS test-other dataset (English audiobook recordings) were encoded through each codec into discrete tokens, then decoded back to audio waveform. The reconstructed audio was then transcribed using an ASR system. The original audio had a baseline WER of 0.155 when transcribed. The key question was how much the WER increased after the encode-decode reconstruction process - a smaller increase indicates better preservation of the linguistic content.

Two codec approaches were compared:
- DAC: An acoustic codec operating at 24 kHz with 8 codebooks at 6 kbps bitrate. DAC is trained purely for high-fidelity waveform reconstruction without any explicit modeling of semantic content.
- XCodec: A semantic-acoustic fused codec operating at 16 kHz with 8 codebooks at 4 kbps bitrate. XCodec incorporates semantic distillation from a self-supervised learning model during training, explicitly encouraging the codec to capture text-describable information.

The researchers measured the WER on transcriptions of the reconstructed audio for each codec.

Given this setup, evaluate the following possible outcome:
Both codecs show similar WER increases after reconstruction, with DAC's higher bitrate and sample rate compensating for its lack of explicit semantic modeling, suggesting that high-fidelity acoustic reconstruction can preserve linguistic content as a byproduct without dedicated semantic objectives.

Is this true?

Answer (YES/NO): NO